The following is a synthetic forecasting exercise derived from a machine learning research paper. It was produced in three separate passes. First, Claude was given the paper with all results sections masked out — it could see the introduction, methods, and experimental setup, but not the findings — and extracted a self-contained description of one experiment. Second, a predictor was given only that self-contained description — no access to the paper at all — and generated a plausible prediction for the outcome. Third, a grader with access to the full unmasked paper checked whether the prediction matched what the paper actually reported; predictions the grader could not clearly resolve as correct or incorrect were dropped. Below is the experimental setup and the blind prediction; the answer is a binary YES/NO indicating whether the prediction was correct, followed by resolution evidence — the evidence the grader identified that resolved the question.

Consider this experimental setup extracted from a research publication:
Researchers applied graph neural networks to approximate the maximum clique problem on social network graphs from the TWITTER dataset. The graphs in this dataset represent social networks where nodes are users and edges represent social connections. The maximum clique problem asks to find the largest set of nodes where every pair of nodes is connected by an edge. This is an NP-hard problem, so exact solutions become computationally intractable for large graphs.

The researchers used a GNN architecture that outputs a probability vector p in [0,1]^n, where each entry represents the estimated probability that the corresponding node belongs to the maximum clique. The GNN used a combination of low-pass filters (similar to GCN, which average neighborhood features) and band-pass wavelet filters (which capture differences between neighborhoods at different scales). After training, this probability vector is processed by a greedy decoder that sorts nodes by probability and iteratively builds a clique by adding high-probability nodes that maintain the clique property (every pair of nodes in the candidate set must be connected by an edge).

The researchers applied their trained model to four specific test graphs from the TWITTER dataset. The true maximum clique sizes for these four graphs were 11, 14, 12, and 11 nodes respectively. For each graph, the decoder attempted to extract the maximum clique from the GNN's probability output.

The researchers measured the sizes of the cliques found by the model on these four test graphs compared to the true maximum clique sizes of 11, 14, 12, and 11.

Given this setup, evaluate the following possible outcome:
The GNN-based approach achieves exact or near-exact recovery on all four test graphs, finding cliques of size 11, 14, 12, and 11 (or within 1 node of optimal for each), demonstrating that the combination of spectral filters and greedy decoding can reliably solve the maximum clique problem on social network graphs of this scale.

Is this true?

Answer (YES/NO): NO